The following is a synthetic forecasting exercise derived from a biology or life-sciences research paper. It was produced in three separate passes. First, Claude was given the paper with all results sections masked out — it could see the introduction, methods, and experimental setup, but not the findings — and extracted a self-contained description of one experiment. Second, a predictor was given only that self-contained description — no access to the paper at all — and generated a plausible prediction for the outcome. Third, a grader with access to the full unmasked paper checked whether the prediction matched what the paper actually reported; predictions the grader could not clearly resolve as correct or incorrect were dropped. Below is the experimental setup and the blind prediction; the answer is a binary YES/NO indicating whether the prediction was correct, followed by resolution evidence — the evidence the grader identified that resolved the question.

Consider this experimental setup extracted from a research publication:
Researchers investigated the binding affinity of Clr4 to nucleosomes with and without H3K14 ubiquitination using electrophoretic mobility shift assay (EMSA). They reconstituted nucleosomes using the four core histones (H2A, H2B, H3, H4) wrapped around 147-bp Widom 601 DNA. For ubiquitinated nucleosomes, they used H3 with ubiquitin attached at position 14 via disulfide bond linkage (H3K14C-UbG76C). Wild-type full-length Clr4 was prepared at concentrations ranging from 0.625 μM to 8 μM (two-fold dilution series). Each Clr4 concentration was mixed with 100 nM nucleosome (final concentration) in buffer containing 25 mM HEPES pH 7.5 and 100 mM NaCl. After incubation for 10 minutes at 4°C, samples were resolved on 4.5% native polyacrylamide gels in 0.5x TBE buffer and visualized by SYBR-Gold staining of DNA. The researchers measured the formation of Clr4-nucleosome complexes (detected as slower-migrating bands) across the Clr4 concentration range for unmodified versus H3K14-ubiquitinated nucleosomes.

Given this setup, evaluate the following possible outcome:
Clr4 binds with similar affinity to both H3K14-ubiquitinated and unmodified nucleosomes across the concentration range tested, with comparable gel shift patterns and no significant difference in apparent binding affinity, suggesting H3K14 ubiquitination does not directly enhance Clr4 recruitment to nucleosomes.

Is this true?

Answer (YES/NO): NO